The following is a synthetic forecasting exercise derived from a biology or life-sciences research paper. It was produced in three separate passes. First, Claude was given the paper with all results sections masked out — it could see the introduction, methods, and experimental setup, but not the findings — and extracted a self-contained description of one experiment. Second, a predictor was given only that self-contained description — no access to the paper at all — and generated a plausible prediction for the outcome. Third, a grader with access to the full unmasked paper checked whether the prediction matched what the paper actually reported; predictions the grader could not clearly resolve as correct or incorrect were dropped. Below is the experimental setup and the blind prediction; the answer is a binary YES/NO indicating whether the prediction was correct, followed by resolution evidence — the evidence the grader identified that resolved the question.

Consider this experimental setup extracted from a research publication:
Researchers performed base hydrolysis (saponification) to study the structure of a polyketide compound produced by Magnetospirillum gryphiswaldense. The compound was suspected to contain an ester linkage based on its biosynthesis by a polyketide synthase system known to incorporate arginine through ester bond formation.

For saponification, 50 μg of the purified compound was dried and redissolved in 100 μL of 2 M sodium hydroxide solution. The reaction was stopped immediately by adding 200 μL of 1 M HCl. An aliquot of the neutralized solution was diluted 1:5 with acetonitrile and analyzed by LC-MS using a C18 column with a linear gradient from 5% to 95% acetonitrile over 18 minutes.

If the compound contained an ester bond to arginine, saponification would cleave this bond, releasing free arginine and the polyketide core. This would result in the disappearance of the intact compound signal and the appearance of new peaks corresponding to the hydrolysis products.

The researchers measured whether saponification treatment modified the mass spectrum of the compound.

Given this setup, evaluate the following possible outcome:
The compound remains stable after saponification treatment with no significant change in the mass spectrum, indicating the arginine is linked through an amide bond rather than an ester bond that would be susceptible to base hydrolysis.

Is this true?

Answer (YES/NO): NO